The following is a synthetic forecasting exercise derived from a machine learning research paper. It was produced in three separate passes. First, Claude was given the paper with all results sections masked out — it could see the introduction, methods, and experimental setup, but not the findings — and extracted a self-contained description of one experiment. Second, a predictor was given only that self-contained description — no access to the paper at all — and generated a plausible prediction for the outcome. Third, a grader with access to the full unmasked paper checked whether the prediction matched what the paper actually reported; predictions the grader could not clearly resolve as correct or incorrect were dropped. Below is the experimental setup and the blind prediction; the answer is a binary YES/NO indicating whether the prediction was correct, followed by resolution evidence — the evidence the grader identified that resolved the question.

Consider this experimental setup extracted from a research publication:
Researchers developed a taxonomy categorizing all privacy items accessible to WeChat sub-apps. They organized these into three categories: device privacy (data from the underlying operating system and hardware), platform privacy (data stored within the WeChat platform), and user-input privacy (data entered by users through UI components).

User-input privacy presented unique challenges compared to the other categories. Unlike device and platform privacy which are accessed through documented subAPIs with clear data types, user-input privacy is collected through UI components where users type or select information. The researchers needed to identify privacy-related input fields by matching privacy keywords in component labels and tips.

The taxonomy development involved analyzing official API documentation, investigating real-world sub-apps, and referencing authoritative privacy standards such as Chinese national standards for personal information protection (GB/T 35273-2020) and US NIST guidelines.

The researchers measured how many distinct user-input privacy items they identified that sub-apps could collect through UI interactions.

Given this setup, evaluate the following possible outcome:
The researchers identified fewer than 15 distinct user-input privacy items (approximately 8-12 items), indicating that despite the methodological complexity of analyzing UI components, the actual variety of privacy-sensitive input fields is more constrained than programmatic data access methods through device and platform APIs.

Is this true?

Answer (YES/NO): NO